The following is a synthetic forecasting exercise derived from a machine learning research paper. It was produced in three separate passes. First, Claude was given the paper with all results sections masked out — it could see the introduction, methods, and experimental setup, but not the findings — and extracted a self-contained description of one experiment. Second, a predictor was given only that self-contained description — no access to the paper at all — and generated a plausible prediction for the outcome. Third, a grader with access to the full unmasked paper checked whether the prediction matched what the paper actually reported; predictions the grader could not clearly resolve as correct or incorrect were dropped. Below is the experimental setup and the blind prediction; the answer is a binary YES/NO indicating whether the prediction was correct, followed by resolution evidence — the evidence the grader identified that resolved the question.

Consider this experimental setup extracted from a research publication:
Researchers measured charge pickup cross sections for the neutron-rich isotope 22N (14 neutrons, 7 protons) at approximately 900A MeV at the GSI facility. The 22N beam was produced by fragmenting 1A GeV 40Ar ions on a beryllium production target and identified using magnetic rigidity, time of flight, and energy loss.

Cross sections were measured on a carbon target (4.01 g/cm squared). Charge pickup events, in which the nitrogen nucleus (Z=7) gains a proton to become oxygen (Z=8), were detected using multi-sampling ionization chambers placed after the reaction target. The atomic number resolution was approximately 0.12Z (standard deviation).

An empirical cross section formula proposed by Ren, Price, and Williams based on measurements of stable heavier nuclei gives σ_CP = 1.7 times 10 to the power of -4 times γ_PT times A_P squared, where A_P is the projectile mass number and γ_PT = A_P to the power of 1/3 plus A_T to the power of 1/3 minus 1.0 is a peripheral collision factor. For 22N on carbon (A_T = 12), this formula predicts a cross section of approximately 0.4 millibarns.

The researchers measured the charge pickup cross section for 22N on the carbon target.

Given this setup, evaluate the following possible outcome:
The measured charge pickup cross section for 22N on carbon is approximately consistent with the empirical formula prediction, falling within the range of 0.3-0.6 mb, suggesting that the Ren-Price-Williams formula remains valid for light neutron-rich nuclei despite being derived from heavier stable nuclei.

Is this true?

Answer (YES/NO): NO